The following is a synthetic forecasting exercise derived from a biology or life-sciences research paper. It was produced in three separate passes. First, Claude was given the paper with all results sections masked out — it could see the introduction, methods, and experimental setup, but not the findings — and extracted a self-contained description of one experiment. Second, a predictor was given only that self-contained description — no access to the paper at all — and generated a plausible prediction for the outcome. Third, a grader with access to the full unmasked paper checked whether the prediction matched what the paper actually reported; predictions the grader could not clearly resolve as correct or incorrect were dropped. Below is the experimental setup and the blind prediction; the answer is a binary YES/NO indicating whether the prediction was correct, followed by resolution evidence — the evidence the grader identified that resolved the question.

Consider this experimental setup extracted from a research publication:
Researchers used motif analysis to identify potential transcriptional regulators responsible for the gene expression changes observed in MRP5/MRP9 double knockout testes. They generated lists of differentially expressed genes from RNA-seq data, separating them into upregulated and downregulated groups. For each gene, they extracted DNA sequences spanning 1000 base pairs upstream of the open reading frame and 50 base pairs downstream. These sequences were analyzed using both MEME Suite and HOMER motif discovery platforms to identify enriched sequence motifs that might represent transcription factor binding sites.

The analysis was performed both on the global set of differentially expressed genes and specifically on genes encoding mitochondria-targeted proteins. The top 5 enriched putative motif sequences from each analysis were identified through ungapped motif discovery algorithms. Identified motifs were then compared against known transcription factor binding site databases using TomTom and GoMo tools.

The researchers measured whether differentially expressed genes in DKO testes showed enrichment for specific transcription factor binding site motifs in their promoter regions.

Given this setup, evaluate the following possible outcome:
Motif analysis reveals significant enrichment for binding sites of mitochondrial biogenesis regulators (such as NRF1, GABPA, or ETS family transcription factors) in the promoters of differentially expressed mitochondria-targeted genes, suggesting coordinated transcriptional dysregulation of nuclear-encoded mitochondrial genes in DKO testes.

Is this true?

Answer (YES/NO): NO